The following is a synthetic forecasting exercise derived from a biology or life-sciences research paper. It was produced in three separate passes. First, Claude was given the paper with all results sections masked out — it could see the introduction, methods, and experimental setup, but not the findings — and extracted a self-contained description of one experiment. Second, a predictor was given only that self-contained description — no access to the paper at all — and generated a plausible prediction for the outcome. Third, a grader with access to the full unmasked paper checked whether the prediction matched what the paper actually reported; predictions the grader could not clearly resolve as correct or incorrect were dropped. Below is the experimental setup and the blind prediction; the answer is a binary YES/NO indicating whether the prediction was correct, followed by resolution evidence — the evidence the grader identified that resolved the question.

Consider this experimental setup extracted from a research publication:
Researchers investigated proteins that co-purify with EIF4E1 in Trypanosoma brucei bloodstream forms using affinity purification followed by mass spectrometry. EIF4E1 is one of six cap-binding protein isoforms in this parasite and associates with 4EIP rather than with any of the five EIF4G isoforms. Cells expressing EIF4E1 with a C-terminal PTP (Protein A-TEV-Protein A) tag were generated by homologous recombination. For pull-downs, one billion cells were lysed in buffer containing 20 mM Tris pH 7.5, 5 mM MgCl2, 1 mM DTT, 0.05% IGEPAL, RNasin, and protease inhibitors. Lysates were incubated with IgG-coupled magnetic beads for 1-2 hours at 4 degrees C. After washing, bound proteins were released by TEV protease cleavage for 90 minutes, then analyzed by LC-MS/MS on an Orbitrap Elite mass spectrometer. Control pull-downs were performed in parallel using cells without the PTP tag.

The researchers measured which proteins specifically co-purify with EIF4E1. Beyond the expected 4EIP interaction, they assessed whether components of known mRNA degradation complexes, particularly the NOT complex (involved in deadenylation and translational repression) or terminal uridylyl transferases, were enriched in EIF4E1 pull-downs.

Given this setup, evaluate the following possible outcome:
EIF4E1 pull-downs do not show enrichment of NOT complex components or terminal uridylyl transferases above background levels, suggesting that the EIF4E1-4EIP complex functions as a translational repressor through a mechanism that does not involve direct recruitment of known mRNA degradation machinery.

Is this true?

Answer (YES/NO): NO